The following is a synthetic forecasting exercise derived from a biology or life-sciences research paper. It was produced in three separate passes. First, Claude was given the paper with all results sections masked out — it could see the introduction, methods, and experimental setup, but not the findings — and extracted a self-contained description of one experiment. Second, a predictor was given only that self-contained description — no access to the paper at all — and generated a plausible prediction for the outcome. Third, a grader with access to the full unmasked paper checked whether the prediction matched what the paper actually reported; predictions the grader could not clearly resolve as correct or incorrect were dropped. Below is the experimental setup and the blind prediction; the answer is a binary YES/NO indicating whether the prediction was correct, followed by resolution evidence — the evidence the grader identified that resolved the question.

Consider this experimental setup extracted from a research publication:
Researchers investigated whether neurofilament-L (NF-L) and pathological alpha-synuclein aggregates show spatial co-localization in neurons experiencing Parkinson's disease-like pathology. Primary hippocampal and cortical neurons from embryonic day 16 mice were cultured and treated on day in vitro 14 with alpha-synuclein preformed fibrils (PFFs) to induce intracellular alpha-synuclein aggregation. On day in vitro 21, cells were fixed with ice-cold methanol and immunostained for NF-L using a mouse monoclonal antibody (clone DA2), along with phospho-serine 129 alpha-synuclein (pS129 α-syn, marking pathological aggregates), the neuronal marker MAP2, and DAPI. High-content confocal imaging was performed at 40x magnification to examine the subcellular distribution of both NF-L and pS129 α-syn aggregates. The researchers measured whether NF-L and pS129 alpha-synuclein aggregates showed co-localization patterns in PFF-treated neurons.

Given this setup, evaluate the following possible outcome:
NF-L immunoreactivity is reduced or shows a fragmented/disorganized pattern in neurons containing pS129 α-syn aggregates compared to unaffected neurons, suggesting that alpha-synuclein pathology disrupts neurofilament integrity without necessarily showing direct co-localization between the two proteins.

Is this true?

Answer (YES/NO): NO